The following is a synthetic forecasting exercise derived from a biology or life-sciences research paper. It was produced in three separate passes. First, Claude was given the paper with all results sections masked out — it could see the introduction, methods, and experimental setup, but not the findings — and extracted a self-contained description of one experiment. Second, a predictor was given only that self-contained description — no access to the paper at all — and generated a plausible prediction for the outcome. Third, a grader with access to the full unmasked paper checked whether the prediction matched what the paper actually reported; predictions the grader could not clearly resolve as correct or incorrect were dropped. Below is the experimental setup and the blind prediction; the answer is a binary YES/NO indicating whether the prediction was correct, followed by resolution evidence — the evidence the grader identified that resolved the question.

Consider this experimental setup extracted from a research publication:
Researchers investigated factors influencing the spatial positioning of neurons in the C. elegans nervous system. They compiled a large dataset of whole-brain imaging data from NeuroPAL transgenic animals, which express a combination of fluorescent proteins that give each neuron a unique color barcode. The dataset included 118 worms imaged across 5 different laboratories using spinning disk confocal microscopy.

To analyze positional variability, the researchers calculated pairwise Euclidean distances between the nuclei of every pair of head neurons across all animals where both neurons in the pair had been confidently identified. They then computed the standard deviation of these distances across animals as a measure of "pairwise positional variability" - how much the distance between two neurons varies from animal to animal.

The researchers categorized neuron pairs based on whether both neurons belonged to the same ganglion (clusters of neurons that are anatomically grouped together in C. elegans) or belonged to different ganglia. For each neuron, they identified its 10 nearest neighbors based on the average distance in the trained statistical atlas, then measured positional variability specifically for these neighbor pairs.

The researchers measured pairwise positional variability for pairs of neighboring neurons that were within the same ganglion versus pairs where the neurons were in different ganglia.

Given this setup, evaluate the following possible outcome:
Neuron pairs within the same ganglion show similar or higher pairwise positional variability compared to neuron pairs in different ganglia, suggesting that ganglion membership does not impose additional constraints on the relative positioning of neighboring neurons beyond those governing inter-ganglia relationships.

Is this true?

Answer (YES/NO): NO